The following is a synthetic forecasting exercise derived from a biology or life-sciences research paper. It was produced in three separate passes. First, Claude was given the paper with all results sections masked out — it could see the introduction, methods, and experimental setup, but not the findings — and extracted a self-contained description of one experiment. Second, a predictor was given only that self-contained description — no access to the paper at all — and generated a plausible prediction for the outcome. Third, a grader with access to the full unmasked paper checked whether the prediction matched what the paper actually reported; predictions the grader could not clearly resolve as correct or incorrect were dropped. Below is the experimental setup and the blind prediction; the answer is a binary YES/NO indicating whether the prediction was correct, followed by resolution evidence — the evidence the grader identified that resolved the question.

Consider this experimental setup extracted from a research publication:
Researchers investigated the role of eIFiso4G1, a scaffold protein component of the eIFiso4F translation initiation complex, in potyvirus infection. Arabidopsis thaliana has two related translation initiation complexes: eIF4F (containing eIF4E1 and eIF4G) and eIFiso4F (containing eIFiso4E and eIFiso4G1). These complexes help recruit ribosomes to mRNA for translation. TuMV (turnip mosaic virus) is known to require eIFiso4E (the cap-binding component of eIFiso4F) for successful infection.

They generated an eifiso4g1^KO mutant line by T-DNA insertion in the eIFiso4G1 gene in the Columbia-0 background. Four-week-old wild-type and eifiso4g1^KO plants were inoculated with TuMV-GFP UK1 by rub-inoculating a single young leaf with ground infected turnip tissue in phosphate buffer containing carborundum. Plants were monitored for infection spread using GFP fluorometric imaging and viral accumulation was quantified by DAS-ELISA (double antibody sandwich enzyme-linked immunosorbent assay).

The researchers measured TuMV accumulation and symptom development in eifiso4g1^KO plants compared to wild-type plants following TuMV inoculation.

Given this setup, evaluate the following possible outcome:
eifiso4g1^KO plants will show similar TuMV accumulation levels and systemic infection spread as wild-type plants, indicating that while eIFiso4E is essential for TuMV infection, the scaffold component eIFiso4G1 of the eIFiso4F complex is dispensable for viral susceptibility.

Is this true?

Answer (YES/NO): NO